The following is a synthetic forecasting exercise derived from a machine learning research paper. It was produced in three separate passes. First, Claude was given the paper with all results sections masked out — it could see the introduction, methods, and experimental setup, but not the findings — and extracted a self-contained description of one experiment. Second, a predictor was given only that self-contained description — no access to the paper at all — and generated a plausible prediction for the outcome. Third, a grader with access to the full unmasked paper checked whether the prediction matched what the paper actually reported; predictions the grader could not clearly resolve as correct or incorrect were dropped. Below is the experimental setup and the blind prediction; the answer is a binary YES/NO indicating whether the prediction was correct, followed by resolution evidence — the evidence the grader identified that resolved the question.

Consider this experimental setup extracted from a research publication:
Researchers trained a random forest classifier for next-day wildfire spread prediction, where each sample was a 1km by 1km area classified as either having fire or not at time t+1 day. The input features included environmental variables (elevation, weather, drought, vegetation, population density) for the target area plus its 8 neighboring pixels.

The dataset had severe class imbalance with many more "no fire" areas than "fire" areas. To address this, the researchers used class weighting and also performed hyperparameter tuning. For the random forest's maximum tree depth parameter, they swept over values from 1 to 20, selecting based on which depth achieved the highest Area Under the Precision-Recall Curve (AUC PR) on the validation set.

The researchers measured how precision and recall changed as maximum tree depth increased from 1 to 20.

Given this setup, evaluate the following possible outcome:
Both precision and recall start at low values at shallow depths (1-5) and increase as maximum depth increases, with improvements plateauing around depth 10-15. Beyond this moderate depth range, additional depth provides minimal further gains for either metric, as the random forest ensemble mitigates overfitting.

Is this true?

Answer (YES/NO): NO